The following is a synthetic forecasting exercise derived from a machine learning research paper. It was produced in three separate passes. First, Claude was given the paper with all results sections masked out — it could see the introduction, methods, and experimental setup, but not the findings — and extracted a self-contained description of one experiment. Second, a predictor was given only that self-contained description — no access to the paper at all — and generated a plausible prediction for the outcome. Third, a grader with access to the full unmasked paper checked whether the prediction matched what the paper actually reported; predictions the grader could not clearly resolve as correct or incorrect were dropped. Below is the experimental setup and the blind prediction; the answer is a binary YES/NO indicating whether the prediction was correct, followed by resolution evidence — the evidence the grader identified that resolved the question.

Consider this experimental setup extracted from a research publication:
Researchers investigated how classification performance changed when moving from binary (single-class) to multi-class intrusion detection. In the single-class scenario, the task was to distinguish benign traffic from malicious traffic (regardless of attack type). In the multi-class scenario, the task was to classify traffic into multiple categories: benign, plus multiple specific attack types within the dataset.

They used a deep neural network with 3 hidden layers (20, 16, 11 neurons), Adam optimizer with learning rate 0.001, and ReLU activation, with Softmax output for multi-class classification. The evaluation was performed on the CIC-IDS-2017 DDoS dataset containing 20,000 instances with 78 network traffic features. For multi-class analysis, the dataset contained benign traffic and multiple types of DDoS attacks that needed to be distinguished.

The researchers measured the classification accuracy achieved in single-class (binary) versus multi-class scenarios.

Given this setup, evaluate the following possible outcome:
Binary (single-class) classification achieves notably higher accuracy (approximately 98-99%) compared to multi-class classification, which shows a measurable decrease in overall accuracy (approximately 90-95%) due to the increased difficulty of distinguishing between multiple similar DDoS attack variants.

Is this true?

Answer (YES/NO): NO